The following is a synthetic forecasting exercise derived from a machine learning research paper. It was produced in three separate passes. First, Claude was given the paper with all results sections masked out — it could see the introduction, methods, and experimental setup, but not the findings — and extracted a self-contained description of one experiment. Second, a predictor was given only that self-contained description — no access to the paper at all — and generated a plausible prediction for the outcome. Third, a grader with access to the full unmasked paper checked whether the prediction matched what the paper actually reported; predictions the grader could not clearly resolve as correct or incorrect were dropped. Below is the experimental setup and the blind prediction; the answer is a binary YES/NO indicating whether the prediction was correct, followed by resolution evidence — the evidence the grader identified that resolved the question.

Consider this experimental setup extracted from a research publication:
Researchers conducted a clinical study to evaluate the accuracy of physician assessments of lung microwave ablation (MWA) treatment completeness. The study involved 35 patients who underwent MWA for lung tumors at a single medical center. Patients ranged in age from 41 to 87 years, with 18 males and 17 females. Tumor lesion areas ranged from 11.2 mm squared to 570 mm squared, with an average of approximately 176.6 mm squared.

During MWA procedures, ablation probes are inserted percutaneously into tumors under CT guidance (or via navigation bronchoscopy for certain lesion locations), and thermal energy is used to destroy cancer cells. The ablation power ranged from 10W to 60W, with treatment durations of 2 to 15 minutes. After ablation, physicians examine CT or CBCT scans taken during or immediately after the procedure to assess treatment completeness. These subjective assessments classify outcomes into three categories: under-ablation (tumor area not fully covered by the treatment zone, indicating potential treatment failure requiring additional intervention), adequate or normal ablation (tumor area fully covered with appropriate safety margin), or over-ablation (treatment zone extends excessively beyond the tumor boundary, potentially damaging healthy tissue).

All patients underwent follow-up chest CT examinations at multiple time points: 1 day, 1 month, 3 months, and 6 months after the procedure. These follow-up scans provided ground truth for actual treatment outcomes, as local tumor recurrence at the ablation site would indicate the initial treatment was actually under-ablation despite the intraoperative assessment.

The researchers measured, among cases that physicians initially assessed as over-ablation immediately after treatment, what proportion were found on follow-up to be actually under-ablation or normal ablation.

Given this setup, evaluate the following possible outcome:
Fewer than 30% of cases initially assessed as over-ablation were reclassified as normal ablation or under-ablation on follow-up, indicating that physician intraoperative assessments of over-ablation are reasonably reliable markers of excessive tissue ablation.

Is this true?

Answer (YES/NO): NO